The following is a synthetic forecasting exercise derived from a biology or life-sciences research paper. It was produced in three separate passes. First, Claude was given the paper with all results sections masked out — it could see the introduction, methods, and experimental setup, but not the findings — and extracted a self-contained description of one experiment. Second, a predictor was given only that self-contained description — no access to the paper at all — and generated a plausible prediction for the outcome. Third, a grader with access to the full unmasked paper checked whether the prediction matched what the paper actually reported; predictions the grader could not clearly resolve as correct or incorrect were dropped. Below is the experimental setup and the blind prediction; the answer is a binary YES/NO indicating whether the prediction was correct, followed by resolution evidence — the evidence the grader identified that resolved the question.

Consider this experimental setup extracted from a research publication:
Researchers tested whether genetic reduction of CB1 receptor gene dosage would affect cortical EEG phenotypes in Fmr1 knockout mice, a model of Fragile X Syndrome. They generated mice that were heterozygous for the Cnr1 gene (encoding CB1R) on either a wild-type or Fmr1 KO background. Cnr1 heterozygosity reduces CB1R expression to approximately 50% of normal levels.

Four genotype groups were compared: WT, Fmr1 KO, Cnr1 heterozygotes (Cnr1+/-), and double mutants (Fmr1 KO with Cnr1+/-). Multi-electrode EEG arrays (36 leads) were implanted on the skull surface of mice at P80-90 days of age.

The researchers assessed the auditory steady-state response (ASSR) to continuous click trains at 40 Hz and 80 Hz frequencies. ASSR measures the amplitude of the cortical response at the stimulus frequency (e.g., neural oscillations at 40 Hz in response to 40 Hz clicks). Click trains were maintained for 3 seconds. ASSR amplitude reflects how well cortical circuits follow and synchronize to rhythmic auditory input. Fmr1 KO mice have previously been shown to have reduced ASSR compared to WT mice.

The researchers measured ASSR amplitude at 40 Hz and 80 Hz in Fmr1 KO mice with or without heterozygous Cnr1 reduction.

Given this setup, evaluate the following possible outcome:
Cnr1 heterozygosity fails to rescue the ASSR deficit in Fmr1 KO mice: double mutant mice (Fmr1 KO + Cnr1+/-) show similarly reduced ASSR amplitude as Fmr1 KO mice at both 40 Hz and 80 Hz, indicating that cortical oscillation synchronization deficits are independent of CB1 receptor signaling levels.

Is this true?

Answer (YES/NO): NO